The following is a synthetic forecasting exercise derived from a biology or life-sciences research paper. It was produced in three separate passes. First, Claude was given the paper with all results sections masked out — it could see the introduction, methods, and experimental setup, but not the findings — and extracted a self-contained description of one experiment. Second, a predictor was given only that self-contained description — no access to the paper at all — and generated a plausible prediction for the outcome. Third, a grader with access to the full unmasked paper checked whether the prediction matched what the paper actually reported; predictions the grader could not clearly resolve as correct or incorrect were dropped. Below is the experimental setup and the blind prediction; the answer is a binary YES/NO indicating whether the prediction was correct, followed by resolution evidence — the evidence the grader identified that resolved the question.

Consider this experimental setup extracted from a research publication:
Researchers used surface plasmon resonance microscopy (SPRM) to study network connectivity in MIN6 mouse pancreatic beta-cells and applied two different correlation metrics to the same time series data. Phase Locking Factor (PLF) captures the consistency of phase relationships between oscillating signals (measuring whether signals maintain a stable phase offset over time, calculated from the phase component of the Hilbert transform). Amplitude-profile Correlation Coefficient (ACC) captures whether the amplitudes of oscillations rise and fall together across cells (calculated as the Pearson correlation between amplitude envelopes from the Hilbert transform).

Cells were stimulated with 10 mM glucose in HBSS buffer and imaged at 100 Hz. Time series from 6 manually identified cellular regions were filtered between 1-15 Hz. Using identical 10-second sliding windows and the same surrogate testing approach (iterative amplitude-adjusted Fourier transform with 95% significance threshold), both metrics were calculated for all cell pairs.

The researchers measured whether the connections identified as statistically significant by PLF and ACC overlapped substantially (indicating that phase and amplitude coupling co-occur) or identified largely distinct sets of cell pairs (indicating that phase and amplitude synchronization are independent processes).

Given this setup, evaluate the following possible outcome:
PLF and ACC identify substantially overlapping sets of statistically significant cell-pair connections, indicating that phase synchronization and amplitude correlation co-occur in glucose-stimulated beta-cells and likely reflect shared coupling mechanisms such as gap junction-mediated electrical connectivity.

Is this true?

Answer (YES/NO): NO